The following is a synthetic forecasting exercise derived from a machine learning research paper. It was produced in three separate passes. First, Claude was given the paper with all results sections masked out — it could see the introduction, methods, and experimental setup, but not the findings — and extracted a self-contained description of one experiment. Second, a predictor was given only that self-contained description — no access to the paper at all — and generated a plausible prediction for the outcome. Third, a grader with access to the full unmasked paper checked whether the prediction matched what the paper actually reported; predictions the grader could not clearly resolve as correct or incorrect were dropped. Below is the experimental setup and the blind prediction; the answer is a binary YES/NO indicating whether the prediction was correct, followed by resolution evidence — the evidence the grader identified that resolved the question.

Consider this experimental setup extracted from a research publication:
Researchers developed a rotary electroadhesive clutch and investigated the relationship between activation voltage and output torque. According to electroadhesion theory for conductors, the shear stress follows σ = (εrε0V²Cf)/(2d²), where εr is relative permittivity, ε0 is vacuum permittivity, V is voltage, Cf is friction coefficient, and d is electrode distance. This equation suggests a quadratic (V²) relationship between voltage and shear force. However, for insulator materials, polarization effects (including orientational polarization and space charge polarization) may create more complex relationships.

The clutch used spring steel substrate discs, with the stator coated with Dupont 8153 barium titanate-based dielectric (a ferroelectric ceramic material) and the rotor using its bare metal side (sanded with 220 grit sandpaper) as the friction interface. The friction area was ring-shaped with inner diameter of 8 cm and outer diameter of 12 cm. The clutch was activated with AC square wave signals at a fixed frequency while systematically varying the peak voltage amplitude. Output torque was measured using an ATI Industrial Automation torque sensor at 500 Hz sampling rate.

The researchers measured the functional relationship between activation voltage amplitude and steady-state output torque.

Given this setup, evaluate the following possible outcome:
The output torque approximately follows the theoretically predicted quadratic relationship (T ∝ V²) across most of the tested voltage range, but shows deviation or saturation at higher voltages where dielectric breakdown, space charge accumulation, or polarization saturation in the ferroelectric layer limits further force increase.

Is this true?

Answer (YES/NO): NO